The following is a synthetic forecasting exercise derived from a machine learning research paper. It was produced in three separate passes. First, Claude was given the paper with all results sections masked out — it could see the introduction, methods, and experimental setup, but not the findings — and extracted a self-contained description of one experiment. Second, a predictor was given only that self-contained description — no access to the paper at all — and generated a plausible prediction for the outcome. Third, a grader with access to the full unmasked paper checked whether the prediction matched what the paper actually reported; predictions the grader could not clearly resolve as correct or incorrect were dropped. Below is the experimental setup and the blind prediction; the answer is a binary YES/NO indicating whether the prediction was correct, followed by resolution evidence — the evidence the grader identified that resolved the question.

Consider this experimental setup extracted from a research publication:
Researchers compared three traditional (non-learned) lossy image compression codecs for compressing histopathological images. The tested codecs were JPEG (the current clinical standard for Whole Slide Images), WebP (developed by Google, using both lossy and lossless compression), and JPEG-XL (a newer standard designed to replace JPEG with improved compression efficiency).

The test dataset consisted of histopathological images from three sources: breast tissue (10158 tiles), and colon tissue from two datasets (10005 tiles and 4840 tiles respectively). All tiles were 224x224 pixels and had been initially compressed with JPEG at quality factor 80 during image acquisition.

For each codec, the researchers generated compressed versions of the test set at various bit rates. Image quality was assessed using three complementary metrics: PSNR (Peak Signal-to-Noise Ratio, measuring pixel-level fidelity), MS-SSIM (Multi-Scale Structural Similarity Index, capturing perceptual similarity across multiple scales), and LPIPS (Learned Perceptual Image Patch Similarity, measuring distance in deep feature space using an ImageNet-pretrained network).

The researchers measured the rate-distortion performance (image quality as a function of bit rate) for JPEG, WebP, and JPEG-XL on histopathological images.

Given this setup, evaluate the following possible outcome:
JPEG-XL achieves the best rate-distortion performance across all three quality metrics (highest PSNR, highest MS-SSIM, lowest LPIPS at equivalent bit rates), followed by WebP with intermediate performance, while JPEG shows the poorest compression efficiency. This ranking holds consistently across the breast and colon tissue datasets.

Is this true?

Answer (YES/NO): NO